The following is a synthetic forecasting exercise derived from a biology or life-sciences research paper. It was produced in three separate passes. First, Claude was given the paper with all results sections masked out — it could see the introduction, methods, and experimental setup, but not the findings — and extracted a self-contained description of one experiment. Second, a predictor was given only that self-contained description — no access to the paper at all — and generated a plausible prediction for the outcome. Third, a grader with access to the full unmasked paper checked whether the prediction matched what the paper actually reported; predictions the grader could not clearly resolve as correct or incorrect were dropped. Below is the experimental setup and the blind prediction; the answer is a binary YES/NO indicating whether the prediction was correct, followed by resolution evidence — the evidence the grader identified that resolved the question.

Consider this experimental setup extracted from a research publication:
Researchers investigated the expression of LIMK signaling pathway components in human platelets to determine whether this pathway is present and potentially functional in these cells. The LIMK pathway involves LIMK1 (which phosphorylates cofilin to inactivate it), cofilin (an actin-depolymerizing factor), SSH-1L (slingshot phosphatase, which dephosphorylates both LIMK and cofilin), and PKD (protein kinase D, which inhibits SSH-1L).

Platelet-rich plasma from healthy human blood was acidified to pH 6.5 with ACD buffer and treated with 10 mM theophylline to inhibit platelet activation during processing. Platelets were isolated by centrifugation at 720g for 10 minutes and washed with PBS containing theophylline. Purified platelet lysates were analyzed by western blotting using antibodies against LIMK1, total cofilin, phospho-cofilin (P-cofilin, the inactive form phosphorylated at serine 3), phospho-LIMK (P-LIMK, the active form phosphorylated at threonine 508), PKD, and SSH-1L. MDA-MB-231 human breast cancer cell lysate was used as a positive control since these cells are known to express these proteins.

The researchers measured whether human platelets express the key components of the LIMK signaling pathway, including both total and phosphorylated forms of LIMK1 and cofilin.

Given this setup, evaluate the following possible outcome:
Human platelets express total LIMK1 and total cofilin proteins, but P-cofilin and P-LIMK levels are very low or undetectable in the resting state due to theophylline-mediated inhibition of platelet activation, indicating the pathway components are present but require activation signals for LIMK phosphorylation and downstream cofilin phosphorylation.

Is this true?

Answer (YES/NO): NO